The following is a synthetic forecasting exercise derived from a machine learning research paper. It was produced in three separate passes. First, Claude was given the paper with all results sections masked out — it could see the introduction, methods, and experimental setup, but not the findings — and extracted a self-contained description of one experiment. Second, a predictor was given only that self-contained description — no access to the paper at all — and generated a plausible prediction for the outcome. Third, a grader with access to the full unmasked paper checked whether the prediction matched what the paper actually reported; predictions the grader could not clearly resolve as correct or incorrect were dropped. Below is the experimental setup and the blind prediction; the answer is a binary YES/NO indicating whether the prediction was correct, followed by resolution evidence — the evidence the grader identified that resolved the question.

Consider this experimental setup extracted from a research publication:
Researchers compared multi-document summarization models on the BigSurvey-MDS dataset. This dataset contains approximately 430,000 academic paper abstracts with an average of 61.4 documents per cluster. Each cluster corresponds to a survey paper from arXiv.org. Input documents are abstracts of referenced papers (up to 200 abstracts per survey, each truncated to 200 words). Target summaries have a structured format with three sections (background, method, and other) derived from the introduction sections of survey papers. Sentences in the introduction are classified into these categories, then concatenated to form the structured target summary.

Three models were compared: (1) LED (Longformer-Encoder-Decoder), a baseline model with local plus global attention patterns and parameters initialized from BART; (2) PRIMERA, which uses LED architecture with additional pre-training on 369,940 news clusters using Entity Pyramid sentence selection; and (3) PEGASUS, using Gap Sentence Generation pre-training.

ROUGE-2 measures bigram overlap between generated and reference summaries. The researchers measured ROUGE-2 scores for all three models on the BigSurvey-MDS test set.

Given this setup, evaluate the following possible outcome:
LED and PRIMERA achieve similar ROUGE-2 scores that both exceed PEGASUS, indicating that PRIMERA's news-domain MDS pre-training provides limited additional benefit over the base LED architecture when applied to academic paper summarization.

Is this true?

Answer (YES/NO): NO